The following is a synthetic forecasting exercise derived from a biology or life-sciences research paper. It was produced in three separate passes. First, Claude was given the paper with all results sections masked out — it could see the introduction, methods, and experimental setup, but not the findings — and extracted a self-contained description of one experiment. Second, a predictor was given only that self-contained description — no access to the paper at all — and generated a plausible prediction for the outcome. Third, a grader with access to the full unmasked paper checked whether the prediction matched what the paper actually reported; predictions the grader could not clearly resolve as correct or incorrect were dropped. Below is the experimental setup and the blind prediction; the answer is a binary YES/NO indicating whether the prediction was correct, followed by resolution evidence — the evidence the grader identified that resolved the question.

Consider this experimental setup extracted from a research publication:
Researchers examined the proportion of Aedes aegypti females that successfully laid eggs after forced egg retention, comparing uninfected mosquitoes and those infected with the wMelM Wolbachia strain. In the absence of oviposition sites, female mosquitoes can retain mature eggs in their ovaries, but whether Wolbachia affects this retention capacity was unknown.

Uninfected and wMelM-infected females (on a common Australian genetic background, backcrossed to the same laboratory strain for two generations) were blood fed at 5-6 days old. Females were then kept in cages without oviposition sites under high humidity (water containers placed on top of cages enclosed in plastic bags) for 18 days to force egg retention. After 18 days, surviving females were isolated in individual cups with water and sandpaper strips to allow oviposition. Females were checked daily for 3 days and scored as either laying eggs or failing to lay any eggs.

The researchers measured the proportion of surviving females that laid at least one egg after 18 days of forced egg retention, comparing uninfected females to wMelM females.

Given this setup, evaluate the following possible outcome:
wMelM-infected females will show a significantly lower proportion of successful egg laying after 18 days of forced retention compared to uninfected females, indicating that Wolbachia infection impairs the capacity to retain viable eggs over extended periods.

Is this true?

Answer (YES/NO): YES